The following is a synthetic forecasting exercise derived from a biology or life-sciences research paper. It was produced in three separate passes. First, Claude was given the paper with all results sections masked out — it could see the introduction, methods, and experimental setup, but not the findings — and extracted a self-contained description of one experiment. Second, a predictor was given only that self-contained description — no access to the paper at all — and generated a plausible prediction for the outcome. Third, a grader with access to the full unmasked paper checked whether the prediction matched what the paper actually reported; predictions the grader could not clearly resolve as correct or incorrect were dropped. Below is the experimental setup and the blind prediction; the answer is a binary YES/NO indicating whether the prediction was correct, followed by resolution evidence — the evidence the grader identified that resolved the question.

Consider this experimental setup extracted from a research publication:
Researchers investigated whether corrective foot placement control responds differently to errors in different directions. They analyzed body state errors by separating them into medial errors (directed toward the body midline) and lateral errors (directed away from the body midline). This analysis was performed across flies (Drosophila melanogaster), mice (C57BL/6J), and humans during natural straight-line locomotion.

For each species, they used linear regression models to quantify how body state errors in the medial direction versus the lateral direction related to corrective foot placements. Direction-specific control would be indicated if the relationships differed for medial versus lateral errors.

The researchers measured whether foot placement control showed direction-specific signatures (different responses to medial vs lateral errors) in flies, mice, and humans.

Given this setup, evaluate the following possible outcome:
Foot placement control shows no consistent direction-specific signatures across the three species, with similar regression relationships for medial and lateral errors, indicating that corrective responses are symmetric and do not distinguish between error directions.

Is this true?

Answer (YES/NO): NO